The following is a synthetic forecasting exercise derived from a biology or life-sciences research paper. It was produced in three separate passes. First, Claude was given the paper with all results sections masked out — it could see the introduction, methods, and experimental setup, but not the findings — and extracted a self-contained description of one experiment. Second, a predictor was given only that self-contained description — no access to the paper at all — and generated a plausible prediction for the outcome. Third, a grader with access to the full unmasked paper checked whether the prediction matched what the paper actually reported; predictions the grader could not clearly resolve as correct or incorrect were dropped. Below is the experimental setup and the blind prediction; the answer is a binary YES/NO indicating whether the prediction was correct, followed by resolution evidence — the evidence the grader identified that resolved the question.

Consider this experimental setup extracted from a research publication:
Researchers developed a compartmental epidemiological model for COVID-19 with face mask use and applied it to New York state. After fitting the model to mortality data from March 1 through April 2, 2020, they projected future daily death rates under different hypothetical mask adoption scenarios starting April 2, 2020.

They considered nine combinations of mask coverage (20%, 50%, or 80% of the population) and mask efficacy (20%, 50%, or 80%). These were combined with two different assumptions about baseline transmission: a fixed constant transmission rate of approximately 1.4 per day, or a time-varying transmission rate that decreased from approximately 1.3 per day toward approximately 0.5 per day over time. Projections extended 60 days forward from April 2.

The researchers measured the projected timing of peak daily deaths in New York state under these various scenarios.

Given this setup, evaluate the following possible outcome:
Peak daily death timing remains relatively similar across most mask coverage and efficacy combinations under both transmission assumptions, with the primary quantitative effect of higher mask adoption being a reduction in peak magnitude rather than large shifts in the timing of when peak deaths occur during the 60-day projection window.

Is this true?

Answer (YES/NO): YES